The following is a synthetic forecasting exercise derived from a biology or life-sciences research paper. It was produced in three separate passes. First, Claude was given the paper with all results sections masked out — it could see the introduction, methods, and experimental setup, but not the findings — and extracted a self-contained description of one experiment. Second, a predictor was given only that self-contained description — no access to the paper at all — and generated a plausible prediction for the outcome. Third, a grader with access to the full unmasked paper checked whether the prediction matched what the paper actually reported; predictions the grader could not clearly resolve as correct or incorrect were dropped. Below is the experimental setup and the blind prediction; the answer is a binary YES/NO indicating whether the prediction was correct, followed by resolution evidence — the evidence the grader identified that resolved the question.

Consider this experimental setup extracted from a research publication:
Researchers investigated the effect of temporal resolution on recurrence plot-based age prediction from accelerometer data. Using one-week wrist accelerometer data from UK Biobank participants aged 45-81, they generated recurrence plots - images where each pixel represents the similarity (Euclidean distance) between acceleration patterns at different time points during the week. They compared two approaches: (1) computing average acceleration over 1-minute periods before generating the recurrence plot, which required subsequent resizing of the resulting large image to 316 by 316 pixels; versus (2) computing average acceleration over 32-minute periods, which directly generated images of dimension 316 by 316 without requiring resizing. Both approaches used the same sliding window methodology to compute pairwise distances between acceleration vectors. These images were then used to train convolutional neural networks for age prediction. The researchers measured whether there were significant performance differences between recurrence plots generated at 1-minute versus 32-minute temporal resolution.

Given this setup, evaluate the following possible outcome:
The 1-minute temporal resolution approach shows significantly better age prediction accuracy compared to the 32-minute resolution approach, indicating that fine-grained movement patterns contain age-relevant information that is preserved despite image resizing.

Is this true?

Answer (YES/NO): NO